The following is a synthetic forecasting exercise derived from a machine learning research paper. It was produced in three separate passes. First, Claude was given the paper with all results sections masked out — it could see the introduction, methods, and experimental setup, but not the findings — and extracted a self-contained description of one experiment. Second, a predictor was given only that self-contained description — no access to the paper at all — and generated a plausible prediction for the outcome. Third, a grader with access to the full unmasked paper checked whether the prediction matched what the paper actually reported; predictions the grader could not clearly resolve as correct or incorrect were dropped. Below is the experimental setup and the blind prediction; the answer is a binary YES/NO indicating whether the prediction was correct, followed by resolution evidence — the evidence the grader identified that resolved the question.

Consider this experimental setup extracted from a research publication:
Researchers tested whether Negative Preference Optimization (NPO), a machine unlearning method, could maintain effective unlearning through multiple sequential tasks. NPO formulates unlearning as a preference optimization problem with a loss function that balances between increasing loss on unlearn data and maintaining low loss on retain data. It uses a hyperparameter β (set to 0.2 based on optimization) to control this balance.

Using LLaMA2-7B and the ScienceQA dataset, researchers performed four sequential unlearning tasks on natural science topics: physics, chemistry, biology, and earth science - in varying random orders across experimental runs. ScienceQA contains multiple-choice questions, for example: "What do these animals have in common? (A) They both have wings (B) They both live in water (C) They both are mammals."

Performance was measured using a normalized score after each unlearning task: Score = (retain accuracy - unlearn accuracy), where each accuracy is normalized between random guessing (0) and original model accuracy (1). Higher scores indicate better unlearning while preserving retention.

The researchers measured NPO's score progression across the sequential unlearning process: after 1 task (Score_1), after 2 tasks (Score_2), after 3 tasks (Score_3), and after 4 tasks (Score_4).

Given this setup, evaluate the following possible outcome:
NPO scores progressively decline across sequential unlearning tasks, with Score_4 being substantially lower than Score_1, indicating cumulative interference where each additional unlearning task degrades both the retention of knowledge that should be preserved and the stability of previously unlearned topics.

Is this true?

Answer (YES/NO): YES